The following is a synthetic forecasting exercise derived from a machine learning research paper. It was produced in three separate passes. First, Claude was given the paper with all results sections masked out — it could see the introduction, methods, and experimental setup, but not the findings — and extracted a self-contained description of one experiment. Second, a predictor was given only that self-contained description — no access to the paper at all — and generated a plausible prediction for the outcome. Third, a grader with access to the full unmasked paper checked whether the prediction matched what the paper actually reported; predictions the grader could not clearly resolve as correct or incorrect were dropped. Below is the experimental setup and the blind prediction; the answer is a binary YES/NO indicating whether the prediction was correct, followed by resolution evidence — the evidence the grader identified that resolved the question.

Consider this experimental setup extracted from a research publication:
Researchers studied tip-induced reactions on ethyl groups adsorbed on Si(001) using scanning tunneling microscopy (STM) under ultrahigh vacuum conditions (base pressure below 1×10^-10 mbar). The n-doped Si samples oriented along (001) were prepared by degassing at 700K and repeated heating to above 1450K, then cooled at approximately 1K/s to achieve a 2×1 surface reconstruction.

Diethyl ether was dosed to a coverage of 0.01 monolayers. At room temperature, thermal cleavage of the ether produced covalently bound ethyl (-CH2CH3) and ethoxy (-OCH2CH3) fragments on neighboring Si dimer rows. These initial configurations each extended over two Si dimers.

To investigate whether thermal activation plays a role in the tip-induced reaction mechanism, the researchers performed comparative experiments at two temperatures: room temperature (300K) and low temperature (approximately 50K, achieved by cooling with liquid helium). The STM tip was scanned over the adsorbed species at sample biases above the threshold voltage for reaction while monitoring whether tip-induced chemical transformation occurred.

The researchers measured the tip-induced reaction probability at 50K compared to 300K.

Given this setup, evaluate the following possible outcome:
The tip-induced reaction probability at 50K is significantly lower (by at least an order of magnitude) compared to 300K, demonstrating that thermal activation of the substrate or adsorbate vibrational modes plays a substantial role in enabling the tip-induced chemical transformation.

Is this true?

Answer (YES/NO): YES